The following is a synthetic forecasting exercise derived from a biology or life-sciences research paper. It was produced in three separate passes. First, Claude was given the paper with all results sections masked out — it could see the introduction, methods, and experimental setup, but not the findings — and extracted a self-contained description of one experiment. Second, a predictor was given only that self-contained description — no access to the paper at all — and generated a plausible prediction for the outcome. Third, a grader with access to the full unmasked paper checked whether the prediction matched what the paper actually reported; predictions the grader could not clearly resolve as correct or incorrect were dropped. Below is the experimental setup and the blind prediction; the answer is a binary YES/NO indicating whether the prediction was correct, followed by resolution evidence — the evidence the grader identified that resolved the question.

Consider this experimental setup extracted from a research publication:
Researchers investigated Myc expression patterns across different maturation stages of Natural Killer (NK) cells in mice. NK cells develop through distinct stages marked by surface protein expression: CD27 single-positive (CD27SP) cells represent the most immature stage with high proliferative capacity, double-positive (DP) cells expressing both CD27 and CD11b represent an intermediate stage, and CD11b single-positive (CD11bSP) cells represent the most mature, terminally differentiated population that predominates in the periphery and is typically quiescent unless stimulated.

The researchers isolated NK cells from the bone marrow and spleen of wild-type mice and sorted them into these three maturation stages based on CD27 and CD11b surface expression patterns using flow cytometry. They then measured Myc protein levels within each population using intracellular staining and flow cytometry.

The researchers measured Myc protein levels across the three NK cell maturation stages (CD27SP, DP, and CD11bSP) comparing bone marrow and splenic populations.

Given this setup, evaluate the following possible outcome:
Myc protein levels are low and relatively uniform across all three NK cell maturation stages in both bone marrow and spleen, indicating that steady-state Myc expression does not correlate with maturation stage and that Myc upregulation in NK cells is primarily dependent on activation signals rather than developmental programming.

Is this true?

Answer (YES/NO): NO